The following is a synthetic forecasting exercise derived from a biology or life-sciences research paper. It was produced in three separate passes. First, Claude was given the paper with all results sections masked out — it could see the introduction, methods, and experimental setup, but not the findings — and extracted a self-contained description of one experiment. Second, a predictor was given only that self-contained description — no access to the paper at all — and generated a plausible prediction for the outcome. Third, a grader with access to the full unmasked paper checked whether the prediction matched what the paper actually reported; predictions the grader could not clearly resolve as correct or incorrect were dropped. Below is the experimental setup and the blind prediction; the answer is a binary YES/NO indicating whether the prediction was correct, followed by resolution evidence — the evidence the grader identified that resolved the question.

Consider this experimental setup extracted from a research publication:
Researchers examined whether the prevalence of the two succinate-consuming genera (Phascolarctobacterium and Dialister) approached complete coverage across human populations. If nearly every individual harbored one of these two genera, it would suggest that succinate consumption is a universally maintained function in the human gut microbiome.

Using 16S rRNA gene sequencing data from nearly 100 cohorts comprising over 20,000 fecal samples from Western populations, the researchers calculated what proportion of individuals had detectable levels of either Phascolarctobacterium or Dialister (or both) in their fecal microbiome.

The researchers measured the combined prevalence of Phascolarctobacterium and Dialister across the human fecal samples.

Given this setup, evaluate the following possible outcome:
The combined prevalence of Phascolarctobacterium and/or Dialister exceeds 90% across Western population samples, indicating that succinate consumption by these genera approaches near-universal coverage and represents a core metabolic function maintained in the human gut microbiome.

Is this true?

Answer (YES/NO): YES